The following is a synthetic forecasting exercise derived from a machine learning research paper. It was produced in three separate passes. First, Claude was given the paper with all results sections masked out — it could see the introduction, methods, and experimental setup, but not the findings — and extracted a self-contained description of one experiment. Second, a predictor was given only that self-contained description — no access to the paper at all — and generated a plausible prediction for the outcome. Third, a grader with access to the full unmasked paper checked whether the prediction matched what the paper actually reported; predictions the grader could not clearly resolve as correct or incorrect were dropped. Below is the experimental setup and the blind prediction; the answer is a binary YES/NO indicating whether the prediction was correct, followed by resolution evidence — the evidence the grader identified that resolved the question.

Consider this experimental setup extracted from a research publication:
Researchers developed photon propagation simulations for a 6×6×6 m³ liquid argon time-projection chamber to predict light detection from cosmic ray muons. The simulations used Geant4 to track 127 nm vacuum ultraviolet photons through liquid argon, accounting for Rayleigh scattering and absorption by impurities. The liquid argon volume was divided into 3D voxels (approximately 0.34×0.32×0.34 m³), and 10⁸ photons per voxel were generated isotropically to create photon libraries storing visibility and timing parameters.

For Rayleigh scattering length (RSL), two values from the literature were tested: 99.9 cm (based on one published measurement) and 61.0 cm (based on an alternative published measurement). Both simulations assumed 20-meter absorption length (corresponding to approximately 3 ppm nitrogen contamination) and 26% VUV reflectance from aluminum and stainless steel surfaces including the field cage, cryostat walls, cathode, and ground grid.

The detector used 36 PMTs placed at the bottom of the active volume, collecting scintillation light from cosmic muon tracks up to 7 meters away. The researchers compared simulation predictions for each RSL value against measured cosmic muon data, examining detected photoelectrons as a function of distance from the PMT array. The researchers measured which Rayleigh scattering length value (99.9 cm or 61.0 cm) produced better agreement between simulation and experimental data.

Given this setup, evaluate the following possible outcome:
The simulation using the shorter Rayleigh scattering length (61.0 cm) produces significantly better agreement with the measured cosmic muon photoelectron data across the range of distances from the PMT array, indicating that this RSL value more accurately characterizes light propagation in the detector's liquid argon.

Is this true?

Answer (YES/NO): NO